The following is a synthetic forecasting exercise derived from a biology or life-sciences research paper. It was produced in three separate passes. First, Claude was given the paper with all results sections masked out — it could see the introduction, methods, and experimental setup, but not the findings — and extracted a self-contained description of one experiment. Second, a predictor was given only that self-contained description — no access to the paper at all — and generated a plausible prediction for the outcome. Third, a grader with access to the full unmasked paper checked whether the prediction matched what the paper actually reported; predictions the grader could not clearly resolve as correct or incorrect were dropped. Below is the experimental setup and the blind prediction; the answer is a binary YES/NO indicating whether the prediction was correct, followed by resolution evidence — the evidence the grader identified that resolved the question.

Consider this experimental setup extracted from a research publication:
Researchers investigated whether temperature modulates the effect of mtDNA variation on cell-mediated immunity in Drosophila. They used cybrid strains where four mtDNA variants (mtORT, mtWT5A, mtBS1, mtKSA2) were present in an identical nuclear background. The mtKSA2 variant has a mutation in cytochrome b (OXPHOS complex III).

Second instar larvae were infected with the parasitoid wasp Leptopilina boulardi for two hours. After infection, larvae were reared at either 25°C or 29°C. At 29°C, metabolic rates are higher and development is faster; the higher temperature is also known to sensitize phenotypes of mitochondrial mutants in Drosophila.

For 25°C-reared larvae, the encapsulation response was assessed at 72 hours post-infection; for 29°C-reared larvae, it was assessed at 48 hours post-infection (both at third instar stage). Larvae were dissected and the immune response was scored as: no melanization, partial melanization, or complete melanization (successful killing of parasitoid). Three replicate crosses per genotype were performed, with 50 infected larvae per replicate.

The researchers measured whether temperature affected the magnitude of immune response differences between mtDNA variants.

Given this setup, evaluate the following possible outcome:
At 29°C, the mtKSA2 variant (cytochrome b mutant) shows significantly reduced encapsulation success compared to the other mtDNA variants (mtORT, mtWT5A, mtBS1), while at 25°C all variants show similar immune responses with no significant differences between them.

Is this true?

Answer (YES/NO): NO